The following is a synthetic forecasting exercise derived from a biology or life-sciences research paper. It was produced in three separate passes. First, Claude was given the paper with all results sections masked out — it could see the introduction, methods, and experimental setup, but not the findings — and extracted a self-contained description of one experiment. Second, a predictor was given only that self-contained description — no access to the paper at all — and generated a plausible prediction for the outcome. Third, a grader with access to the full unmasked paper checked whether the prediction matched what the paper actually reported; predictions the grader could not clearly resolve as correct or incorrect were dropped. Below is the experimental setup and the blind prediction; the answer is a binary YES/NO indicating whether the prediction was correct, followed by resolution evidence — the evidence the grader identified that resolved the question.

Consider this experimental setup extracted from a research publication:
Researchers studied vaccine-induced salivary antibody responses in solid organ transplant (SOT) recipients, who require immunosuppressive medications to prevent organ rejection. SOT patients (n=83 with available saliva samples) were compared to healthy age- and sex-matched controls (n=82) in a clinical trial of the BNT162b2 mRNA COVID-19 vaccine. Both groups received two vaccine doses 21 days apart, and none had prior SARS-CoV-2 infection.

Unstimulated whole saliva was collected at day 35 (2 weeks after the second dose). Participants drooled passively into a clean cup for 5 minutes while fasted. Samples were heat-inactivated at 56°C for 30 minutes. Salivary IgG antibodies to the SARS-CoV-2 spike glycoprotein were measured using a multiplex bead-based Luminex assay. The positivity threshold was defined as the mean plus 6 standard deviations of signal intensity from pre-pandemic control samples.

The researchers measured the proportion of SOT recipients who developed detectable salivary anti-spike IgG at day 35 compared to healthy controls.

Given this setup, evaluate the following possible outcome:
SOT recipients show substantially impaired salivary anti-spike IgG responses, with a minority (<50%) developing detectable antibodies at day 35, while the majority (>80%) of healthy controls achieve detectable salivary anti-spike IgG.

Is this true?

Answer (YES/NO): YES